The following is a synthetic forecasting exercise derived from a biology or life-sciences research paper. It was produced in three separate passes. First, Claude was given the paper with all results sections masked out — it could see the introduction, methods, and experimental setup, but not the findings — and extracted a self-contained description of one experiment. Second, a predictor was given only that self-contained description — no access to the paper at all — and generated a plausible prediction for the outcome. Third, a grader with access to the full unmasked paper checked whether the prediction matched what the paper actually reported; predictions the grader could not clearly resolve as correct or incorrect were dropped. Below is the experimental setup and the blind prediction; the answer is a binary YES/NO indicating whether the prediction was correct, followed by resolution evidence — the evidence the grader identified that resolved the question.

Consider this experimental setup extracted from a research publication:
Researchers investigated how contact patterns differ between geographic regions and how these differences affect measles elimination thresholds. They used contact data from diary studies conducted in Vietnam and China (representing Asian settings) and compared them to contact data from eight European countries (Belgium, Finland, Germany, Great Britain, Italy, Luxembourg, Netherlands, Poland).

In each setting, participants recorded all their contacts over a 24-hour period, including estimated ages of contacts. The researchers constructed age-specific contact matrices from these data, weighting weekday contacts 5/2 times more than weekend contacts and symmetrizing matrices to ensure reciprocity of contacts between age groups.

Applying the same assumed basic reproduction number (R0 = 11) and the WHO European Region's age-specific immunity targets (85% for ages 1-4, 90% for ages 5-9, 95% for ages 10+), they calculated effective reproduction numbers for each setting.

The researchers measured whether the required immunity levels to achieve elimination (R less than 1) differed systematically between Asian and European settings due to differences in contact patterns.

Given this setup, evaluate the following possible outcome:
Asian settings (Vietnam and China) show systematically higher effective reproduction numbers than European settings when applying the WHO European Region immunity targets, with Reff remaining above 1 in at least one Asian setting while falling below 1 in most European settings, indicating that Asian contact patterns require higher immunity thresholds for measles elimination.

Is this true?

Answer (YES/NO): NO